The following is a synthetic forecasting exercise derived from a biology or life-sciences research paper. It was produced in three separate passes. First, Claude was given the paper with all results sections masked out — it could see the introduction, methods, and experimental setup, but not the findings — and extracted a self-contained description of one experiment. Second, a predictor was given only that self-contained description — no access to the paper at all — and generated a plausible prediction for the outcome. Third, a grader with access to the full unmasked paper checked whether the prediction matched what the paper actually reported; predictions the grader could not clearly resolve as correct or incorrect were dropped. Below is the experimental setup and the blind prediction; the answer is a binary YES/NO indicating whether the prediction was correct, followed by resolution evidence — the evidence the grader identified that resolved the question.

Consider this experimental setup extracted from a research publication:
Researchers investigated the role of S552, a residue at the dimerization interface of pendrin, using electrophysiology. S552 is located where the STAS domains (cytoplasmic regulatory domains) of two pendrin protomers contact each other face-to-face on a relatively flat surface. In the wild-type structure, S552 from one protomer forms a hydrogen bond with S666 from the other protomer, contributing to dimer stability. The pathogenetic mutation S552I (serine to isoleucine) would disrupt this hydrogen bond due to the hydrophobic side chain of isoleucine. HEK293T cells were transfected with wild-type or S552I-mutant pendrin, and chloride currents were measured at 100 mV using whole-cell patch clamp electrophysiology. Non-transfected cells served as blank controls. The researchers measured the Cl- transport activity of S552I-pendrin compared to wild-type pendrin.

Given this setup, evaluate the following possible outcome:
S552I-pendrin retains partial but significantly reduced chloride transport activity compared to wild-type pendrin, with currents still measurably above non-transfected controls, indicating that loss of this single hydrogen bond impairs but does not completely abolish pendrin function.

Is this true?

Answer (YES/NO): NO